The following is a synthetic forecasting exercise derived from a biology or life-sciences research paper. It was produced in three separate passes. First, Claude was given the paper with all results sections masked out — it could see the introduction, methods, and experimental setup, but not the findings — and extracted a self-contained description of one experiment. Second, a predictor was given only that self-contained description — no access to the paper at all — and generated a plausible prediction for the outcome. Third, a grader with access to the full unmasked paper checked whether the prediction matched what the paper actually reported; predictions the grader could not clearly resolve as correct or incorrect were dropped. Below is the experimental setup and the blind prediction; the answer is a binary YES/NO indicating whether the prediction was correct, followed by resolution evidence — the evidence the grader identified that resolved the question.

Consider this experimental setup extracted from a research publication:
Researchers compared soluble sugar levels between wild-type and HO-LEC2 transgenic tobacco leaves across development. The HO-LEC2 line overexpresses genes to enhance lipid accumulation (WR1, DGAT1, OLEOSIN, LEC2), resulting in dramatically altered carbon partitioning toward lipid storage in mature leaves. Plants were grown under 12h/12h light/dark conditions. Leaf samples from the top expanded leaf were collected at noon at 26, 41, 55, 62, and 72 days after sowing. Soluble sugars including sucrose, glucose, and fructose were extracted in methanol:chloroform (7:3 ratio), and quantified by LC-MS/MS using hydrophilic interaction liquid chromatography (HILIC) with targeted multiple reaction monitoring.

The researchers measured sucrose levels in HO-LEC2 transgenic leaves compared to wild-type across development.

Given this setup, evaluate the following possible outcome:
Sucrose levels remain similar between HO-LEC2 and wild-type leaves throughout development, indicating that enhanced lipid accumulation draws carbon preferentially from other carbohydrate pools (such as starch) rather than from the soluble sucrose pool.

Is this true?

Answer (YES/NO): YES